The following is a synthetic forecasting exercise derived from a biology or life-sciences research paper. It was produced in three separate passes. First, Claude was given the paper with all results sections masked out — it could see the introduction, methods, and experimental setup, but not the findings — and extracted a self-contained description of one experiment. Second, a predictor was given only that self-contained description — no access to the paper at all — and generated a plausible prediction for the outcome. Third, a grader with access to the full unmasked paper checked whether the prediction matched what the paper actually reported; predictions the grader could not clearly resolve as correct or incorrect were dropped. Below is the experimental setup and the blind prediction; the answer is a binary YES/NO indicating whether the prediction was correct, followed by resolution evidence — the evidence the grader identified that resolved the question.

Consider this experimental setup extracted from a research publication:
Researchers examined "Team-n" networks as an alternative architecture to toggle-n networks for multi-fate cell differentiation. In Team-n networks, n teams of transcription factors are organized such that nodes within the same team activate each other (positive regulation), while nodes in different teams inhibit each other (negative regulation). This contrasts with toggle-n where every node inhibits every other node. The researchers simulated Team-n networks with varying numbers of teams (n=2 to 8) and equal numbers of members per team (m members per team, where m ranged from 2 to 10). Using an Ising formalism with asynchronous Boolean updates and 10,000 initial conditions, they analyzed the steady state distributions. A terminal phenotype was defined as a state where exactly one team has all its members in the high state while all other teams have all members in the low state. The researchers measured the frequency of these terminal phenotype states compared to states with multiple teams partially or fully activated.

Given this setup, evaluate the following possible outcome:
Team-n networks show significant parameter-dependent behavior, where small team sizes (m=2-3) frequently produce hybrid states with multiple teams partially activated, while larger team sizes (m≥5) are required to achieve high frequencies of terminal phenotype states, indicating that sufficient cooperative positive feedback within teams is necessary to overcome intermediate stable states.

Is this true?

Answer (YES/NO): NO